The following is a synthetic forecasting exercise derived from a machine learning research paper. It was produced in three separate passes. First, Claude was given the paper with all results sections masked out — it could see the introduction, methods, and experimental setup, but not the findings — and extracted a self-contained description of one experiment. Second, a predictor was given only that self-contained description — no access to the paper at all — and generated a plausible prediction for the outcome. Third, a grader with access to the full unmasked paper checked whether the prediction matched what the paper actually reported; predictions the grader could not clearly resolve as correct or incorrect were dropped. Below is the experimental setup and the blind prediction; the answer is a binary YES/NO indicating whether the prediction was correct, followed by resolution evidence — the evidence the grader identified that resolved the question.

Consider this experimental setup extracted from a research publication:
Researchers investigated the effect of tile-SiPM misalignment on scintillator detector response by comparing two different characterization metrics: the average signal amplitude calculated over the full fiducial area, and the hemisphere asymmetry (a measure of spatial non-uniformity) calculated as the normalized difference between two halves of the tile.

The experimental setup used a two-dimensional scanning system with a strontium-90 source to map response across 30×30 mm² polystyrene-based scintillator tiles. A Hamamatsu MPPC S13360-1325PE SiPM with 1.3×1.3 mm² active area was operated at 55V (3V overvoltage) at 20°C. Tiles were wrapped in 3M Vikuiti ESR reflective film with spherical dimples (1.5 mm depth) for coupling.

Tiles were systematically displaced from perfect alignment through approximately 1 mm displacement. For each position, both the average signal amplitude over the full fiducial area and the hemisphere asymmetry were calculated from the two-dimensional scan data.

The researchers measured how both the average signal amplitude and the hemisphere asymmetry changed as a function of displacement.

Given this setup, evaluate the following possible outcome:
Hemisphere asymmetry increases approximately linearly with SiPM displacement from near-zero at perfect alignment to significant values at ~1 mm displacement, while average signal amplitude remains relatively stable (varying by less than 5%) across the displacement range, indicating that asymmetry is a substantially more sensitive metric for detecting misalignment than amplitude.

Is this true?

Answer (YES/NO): YES